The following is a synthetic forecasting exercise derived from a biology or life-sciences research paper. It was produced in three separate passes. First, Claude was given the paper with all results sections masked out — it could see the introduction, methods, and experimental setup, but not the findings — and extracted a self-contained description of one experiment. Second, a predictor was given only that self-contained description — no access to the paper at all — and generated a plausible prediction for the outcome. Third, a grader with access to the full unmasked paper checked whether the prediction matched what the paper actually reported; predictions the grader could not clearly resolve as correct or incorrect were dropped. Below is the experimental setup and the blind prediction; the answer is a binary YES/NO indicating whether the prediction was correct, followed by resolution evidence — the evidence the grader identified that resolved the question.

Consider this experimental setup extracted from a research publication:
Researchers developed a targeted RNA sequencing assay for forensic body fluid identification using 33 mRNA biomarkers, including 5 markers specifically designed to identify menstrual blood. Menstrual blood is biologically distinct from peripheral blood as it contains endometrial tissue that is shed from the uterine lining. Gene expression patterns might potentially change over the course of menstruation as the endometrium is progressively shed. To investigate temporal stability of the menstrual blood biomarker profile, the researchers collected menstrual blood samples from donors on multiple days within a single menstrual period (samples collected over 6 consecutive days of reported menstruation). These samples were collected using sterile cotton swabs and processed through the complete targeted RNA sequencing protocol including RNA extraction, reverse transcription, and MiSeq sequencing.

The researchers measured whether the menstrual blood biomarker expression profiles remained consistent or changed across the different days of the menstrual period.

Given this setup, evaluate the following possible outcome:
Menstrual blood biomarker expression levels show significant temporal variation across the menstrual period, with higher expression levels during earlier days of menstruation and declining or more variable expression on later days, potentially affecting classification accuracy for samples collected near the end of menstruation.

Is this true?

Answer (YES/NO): YES